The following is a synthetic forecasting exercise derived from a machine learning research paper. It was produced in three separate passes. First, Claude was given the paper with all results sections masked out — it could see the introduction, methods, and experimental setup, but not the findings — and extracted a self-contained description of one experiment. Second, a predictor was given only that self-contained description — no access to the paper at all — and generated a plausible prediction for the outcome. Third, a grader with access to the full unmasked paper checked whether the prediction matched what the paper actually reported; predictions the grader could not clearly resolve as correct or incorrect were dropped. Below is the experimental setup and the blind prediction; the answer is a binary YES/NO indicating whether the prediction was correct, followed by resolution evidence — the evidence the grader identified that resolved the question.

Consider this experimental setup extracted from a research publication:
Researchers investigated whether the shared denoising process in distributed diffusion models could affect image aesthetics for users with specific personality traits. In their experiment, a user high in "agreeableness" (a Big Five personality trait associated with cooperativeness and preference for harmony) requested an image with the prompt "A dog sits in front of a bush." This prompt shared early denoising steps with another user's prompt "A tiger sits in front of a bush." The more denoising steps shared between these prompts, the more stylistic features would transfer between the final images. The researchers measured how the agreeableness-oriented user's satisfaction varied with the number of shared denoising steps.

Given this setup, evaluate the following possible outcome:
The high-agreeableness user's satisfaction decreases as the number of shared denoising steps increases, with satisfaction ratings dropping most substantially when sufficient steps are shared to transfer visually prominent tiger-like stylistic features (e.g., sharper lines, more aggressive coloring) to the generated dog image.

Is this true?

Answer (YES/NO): YES